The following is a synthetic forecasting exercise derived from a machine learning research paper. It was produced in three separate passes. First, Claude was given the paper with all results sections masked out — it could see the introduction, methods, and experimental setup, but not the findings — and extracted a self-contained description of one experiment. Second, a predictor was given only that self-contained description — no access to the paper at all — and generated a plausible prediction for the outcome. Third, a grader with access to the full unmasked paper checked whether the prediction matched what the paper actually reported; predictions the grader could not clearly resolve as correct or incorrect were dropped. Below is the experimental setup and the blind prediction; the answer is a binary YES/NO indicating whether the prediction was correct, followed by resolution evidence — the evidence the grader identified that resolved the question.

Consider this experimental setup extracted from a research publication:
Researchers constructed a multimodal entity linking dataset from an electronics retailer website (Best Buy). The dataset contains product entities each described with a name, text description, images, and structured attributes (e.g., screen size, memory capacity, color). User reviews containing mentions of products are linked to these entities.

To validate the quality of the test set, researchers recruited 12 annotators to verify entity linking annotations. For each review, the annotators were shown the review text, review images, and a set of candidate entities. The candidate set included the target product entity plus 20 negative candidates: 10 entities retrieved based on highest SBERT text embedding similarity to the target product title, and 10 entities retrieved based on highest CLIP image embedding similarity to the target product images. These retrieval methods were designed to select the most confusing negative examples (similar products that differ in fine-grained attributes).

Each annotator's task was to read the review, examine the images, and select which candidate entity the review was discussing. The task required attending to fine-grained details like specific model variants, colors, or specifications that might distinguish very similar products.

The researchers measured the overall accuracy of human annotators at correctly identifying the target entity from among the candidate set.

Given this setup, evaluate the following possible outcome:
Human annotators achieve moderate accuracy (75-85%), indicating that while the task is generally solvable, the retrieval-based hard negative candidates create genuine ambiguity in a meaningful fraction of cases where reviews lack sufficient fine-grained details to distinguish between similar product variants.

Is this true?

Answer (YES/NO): YES